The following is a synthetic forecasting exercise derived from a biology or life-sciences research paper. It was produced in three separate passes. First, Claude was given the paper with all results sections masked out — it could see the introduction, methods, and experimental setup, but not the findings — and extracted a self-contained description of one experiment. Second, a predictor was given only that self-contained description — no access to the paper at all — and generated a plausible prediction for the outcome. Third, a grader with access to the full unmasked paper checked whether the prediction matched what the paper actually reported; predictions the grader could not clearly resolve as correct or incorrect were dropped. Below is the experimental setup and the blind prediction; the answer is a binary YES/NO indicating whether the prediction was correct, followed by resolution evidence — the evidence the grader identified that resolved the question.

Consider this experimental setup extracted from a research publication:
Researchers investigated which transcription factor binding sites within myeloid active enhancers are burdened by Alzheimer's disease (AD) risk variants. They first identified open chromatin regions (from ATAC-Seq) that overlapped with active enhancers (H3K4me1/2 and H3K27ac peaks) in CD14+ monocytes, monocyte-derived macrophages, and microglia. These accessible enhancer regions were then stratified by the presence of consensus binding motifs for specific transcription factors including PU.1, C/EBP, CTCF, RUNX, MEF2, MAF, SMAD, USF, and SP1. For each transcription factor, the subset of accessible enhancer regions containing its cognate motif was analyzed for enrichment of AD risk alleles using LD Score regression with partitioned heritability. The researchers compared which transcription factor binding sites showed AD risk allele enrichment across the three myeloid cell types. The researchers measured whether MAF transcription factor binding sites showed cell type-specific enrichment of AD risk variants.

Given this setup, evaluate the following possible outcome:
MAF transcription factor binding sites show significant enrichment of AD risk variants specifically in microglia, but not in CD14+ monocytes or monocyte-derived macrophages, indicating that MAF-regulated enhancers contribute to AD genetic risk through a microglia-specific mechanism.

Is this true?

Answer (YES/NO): NO